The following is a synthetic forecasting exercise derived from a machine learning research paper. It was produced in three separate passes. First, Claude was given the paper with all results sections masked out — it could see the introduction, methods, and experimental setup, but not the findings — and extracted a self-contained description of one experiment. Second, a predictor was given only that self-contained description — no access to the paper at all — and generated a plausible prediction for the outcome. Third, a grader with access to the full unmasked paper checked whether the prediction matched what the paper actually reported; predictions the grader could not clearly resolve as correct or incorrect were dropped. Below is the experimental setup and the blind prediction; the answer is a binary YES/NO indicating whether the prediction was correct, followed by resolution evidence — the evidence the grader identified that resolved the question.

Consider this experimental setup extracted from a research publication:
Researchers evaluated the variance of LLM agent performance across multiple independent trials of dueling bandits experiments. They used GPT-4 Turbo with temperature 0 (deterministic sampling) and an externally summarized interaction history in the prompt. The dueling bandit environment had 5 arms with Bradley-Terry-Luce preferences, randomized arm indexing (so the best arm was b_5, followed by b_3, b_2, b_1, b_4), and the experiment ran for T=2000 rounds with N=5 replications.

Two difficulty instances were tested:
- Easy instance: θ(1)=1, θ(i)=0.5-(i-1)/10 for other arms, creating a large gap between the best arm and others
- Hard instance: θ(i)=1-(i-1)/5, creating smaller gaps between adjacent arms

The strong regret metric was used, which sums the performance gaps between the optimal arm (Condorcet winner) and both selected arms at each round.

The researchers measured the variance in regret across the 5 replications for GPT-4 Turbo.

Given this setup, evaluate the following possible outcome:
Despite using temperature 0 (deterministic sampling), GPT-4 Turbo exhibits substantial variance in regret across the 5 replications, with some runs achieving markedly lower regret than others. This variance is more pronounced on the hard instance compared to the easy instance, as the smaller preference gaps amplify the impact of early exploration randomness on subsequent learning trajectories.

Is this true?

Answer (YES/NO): NO